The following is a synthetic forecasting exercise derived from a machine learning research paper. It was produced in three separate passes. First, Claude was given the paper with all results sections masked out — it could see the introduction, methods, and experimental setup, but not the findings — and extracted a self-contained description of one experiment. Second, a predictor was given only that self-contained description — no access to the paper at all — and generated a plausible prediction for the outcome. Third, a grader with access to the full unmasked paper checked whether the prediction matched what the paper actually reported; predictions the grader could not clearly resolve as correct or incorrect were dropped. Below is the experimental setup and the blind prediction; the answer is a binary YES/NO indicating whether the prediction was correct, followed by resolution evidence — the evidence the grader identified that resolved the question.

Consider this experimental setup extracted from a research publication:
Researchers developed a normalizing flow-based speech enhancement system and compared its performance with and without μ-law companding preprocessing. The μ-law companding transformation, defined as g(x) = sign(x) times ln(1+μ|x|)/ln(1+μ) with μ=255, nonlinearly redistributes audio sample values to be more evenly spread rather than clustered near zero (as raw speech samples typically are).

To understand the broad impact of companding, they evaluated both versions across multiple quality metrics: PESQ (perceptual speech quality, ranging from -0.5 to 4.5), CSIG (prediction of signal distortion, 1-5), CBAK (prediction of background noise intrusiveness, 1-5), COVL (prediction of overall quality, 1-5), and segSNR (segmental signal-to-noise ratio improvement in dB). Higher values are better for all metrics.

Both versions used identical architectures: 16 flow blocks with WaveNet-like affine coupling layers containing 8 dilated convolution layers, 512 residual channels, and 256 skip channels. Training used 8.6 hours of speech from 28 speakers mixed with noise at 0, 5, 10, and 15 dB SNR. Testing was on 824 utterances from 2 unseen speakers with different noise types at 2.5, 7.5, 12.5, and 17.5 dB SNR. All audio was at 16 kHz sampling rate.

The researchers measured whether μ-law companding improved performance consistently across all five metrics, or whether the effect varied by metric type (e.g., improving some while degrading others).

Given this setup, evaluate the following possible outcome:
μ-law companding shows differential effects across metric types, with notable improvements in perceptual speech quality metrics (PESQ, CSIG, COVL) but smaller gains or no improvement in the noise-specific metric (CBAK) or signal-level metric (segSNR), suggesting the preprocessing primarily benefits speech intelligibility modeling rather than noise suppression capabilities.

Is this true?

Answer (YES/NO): NO